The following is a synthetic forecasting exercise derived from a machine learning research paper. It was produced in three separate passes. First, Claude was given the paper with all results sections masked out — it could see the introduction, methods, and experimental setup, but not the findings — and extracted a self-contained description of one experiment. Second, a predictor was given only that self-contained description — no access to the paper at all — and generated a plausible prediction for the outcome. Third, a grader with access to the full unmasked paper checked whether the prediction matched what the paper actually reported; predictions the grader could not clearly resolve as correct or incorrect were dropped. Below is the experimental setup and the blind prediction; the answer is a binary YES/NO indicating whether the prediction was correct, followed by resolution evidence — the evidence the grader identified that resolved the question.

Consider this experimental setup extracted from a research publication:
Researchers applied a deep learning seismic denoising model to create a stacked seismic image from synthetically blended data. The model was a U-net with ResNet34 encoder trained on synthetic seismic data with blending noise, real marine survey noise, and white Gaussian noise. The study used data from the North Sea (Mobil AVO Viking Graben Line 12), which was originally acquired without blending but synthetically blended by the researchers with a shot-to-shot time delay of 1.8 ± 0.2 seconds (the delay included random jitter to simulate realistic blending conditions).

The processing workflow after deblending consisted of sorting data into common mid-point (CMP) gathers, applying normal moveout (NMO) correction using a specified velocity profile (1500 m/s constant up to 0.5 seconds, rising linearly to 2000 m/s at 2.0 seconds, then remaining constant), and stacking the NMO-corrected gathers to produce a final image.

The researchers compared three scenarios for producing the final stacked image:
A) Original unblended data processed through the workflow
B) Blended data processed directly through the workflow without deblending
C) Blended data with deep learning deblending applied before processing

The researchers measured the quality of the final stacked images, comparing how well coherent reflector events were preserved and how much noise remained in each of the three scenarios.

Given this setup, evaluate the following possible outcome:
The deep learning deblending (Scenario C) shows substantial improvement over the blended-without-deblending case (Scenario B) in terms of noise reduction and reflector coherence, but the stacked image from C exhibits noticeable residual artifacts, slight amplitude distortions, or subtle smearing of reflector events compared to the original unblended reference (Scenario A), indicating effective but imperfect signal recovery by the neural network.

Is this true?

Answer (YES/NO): YES